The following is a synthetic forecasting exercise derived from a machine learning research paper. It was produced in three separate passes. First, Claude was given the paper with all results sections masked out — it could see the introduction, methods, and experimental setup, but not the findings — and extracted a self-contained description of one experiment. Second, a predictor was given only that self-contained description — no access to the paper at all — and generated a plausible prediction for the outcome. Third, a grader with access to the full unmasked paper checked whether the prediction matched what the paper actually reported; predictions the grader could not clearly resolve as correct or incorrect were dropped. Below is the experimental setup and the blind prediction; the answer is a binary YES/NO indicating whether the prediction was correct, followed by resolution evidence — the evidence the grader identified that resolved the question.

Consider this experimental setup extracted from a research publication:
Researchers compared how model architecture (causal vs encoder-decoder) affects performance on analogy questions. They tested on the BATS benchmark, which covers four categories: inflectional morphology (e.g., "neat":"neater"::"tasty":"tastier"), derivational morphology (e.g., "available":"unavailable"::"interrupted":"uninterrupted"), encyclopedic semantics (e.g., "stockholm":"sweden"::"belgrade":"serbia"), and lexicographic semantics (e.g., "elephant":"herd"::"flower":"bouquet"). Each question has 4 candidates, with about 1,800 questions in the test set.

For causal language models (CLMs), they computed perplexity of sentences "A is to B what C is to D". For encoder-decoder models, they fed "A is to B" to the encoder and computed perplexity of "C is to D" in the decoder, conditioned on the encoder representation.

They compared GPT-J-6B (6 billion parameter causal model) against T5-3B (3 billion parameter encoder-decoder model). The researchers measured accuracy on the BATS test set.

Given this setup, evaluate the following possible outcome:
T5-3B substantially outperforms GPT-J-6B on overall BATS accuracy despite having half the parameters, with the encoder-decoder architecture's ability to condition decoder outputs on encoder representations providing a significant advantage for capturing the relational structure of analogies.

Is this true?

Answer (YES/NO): NO